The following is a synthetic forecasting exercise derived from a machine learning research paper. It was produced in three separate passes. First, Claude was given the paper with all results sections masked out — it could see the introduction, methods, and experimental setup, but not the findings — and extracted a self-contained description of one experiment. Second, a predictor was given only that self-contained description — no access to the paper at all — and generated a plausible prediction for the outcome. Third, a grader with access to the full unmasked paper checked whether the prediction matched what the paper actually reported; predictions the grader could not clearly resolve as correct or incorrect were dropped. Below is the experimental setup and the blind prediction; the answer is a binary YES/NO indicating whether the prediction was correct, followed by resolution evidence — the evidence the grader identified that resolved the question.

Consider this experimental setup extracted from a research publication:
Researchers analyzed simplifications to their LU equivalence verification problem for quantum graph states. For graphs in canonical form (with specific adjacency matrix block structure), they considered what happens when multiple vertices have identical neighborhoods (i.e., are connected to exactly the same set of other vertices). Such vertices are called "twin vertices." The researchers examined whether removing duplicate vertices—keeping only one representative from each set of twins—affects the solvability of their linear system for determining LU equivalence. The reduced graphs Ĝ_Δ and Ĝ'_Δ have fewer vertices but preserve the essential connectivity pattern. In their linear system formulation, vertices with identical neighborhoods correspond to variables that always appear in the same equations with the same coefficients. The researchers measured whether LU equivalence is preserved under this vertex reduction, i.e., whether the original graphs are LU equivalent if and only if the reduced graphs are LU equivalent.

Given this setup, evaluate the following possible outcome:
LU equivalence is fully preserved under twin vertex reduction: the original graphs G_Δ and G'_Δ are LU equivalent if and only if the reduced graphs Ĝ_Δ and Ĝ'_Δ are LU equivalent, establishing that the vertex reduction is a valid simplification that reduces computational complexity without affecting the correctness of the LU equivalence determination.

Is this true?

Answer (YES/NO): YES